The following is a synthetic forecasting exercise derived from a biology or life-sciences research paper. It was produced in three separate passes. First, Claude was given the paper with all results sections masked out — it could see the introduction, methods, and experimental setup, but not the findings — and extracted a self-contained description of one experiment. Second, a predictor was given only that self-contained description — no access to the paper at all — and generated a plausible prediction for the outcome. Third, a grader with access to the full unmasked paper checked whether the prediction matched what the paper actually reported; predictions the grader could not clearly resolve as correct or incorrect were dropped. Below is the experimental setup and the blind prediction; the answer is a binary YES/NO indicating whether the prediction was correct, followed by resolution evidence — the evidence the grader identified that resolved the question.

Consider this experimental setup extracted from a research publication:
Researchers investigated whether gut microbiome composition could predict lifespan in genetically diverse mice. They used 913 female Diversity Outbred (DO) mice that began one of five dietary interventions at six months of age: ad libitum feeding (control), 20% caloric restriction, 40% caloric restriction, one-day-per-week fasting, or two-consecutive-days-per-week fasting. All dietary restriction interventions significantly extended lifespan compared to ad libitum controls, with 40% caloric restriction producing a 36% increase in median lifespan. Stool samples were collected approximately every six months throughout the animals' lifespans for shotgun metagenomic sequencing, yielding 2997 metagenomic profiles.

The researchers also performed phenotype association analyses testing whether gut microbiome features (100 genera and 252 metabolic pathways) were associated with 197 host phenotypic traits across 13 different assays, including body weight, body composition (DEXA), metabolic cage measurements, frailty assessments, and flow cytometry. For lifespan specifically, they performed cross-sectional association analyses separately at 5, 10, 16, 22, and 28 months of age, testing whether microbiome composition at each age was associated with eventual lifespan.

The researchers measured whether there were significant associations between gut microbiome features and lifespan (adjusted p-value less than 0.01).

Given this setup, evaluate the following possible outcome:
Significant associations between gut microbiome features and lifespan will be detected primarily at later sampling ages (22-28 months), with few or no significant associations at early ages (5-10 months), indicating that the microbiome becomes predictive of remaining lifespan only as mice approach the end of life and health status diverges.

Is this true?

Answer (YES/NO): NO